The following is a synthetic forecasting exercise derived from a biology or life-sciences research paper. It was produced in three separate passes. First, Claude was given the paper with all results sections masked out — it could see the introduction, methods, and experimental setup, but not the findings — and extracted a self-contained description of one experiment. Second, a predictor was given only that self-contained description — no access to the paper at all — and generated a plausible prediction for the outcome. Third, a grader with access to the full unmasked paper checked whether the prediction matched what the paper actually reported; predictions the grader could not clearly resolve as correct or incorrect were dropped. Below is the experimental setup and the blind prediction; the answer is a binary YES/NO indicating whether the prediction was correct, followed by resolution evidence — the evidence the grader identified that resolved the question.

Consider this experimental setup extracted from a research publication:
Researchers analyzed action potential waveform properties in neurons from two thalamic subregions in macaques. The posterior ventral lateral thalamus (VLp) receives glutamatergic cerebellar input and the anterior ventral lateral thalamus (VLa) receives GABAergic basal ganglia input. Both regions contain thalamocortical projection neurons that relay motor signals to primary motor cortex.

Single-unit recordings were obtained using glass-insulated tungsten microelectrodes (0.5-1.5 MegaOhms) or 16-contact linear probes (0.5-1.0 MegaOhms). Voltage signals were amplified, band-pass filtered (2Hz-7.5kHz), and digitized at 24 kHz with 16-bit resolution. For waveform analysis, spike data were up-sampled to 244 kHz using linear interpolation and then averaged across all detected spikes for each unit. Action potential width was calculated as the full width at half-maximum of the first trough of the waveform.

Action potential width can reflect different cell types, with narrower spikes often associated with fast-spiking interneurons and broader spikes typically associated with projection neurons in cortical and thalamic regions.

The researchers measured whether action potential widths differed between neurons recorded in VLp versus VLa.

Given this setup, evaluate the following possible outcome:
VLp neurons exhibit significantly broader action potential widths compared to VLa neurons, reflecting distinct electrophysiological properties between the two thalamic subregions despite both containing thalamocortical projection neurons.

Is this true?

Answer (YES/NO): NO